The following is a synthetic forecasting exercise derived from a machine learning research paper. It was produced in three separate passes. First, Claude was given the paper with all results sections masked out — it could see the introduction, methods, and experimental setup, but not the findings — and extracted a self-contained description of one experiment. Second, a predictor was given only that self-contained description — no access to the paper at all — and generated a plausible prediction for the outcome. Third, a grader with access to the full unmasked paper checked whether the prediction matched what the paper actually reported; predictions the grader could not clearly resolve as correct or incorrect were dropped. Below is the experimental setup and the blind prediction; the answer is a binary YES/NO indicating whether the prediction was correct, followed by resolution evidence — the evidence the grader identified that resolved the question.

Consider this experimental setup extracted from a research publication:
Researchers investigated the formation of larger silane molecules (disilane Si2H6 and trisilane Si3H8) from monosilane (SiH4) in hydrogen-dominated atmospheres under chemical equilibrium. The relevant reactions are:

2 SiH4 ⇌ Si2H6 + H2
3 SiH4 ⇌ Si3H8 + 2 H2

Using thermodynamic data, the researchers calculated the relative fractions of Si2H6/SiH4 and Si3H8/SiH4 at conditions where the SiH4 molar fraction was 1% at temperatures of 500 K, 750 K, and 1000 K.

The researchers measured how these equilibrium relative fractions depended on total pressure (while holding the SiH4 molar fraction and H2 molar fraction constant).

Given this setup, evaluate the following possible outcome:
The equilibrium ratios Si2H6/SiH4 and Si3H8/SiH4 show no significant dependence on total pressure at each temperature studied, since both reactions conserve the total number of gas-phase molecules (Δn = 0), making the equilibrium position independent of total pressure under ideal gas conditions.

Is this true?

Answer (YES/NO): YES